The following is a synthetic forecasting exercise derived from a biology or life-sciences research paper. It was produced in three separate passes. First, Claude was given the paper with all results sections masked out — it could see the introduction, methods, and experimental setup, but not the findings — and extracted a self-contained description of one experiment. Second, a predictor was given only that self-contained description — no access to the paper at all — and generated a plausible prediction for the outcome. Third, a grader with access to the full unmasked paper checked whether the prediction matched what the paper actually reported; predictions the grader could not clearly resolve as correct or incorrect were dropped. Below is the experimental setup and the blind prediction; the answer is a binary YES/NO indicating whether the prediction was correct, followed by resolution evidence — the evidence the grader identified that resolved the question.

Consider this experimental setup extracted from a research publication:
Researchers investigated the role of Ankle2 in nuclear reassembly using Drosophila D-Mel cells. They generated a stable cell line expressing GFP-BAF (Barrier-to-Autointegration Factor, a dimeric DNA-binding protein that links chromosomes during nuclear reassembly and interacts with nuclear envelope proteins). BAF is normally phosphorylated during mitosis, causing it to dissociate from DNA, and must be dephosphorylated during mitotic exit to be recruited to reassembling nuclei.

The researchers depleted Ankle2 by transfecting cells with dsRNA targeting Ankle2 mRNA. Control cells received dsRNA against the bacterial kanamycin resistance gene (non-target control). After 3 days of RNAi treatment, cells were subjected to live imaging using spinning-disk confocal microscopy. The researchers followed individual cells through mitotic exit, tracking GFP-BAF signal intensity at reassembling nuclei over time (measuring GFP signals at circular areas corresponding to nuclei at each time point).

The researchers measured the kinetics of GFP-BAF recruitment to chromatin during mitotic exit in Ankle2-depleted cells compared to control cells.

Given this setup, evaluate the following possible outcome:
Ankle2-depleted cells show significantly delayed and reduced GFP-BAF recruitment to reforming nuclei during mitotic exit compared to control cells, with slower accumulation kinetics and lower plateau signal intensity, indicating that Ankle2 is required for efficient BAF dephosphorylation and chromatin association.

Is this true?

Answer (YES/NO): YES